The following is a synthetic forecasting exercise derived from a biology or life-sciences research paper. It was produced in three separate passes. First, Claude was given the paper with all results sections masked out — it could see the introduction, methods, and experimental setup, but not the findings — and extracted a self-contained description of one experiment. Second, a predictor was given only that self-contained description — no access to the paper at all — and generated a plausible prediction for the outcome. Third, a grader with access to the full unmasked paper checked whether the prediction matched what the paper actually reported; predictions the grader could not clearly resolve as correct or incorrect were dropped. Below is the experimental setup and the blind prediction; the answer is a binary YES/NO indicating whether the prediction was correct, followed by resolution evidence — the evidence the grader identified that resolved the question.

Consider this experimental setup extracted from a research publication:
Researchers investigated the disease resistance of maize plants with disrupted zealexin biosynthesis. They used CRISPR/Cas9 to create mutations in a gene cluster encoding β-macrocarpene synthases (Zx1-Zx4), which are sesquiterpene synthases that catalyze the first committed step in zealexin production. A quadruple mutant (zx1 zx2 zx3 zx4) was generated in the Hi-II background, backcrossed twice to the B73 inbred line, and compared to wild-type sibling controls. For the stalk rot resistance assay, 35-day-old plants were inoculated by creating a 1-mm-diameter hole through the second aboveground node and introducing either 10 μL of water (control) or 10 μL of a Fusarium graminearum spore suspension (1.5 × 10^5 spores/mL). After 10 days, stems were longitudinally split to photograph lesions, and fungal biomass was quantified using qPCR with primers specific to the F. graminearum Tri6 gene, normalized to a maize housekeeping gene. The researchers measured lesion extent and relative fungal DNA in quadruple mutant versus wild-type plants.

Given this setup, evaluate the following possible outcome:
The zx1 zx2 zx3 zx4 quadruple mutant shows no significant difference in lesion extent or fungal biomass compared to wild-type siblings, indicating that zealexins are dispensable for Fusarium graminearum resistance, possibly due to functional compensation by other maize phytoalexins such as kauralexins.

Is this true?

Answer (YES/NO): NO